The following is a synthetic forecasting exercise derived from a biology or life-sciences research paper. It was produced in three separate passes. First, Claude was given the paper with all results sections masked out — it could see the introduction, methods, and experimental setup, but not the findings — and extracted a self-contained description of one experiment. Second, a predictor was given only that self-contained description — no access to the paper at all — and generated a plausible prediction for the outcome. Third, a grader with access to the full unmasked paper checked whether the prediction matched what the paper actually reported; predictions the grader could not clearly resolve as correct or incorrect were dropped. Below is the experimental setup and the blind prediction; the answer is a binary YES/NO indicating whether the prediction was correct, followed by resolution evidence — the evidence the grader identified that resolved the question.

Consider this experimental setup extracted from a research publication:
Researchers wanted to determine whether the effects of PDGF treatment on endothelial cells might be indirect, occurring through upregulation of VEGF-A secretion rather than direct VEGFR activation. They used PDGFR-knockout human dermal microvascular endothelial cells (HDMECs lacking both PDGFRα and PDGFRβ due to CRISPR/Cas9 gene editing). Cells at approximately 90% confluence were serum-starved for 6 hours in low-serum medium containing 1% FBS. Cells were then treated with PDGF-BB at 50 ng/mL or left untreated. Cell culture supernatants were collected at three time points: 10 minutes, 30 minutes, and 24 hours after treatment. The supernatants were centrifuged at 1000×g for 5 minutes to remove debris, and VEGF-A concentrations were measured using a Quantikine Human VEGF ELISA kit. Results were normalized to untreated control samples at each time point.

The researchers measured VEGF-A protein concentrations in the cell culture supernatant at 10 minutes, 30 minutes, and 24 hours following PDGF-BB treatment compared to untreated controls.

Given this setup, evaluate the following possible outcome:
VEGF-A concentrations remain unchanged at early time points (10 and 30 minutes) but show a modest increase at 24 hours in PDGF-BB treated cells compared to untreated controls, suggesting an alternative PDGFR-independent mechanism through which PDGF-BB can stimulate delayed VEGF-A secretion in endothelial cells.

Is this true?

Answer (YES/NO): NO